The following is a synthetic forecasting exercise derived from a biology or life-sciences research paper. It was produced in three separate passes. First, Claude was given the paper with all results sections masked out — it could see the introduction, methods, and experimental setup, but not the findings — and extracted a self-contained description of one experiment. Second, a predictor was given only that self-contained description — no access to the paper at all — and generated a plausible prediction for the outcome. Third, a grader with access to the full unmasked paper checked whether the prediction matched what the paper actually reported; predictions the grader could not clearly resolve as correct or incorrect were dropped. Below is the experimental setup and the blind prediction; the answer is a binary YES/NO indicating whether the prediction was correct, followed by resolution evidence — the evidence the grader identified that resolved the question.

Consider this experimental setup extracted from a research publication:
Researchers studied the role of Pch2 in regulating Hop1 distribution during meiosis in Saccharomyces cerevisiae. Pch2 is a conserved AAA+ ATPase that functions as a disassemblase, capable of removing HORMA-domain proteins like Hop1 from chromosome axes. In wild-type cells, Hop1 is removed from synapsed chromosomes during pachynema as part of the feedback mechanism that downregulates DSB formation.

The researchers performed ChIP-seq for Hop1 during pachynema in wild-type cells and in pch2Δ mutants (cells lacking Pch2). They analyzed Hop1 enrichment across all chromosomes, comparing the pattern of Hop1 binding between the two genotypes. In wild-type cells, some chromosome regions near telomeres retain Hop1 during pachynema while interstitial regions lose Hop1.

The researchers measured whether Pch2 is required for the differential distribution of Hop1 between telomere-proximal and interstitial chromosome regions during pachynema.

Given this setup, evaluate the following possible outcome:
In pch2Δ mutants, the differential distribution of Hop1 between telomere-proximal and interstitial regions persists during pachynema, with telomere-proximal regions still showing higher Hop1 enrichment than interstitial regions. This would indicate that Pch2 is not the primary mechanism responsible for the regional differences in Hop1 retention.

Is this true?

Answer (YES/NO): NO